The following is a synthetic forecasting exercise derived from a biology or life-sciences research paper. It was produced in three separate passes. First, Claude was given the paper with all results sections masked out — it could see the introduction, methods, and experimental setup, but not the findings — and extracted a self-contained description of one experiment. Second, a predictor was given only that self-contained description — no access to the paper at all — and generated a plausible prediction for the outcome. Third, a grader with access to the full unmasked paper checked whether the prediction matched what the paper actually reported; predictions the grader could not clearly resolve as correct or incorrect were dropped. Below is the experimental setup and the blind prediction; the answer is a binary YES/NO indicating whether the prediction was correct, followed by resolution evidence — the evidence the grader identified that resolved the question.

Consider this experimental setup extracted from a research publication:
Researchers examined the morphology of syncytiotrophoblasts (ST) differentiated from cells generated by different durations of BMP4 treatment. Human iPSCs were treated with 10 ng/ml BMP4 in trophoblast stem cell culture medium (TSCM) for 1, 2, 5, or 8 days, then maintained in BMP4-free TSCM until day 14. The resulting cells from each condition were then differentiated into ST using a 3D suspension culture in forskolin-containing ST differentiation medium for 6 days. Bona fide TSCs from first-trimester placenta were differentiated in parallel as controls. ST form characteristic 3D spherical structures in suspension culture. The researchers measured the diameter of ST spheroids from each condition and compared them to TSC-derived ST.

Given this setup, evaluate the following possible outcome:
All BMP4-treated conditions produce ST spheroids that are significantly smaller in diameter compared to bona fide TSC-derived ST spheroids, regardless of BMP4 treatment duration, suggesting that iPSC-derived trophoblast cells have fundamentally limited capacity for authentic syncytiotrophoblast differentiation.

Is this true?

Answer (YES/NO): NO